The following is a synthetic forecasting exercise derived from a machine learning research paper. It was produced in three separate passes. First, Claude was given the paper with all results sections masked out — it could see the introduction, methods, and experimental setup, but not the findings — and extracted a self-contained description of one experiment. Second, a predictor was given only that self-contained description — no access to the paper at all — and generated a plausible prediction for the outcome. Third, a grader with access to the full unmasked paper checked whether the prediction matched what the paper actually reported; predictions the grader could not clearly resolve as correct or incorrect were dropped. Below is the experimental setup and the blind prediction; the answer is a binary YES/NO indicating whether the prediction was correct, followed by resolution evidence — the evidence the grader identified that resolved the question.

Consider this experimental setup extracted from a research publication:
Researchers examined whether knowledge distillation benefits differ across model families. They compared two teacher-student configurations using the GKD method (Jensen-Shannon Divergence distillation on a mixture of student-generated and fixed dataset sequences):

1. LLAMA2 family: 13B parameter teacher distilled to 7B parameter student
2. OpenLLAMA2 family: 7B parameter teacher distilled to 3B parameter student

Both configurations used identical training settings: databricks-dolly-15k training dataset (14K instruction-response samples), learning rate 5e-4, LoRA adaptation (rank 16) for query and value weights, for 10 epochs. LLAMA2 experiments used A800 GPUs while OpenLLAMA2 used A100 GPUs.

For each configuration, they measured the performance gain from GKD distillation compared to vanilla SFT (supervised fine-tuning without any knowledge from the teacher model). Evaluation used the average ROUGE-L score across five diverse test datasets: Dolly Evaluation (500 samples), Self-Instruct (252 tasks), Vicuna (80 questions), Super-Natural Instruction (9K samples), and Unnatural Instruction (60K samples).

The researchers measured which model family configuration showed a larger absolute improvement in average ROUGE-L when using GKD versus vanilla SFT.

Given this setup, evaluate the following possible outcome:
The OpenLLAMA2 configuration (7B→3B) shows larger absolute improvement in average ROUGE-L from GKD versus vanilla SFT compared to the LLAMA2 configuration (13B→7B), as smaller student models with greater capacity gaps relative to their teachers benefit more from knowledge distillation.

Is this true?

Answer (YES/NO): YES